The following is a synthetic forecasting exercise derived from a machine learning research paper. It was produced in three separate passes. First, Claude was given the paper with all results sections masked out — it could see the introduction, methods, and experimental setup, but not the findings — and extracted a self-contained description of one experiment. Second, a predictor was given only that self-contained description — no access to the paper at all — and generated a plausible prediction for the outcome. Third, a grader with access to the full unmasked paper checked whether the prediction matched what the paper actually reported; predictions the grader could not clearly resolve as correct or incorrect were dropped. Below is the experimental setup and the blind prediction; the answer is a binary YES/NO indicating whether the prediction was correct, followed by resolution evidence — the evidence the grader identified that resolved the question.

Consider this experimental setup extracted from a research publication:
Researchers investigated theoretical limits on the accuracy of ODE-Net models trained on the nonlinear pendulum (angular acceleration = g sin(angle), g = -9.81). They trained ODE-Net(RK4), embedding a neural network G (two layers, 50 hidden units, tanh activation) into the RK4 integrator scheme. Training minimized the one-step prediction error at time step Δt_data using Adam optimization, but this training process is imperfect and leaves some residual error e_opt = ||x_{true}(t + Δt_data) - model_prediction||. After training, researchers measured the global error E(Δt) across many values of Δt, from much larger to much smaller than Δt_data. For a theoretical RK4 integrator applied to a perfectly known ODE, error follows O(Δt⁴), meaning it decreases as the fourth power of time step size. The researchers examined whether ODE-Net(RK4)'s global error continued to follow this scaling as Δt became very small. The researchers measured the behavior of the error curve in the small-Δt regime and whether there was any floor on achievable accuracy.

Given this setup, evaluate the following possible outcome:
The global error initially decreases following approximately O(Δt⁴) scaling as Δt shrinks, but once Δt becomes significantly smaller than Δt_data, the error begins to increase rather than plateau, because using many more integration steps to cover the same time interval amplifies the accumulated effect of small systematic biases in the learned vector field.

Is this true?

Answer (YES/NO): NO